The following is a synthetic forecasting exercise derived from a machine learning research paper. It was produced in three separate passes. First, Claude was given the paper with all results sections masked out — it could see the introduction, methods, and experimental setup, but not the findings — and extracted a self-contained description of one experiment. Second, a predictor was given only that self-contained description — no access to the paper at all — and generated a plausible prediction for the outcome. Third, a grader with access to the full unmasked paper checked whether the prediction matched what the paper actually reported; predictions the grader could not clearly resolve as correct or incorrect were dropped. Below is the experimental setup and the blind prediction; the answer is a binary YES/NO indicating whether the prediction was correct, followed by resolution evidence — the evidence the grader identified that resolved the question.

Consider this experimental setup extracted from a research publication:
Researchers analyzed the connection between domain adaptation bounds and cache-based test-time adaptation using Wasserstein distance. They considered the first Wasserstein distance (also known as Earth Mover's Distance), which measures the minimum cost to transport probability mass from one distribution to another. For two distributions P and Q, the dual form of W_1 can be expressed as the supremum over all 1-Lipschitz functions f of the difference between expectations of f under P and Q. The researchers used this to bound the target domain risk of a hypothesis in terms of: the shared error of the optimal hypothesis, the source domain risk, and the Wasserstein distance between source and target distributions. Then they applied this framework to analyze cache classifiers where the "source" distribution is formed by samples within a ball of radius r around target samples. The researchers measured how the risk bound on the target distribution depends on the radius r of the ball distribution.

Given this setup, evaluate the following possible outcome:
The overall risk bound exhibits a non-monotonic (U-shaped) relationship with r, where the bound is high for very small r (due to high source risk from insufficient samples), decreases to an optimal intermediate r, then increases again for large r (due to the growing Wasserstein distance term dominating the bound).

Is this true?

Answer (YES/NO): YES